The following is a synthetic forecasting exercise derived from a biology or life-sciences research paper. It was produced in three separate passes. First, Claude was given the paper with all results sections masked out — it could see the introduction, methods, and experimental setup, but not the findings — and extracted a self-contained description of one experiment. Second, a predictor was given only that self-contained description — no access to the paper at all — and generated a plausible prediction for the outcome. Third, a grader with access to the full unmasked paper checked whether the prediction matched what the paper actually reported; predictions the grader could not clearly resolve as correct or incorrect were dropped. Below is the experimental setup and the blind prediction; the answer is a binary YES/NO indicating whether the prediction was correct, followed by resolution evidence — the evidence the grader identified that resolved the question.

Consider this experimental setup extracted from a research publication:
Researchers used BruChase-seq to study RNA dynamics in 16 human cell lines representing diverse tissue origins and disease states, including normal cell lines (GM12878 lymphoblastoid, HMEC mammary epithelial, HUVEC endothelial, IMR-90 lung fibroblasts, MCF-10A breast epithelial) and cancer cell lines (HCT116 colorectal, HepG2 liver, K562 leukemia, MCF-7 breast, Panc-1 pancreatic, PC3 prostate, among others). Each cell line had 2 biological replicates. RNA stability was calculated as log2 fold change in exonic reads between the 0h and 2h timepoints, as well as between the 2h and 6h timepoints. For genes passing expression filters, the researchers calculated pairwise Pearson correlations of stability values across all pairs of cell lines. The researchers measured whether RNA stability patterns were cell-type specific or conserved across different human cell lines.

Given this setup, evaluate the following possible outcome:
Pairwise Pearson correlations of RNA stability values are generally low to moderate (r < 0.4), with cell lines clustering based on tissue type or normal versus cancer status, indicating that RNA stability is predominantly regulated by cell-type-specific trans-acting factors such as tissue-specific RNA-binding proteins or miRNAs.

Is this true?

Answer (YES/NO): NO